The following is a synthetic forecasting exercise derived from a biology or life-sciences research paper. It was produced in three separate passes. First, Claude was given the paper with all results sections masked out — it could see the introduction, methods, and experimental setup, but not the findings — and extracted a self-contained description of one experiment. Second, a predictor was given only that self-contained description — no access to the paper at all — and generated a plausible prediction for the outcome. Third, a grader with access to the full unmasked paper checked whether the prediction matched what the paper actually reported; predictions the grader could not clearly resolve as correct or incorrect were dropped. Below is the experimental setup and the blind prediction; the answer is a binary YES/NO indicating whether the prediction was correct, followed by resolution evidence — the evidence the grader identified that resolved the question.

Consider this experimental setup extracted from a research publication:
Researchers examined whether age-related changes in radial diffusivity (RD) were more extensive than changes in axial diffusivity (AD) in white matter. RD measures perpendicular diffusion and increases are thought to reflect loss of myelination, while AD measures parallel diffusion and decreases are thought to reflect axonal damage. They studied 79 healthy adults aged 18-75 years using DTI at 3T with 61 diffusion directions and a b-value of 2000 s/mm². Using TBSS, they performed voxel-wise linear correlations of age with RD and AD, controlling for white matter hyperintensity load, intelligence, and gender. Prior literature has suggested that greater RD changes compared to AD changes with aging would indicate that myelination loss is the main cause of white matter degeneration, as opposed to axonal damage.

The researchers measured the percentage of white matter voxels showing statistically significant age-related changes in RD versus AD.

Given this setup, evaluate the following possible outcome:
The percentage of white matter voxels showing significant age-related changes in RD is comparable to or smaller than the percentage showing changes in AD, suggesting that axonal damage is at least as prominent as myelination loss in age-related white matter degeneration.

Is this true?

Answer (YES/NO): NO